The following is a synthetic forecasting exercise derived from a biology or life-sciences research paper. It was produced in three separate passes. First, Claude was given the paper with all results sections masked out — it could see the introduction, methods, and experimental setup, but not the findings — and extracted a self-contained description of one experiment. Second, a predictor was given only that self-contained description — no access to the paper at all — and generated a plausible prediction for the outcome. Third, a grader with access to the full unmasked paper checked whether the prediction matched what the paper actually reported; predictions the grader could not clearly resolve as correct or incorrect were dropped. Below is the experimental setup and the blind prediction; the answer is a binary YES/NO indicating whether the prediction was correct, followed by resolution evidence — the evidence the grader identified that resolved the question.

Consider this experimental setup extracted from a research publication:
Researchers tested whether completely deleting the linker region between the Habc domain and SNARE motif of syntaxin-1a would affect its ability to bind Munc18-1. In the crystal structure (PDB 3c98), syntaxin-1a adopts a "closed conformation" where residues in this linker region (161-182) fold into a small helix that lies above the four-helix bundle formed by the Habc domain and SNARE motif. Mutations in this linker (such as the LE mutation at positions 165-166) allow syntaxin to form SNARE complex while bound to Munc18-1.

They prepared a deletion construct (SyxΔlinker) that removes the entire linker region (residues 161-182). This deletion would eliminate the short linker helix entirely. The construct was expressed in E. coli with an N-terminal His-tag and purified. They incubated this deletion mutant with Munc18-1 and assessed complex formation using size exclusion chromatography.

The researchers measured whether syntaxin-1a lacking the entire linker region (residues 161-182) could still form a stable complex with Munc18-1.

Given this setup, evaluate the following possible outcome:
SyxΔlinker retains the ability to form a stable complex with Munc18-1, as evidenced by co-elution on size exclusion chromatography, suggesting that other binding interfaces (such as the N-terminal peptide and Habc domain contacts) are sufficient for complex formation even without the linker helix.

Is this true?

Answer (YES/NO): YES